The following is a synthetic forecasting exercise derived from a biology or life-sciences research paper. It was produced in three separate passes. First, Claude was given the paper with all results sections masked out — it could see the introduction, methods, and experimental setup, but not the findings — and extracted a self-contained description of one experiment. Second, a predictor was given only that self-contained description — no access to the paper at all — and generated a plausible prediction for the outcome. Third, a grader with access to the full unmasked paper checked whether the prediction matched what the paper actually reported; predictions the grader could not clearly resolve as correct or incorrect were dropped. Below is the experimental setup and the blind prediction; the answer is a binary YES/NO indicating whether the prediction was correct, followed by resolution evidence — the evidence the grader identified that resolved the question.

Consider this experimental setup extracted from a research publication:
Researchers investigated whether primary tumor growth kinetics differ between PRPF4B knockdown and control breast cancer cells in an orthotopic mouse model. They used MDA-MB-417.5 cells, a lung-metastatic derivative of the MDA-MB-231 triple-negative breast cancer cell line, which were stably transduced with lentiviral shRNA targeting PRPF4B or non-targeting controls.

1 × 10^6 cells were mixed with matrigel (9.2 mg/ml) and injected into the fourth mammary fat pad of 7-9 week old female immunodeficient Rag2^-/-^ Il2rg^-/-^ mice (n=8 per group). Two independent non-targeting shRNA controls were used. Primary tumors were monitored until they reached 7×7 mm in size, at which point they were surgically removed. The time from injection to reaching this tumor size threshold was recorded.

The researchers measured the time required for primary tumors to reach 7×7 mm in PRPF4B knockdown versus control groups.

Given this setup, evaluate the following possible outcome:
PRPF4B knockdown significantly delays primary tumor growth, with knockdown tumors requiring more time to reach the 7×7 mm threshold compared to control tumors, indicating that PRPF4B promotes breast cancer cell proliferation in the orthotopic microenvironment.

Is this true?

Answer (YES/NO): NO